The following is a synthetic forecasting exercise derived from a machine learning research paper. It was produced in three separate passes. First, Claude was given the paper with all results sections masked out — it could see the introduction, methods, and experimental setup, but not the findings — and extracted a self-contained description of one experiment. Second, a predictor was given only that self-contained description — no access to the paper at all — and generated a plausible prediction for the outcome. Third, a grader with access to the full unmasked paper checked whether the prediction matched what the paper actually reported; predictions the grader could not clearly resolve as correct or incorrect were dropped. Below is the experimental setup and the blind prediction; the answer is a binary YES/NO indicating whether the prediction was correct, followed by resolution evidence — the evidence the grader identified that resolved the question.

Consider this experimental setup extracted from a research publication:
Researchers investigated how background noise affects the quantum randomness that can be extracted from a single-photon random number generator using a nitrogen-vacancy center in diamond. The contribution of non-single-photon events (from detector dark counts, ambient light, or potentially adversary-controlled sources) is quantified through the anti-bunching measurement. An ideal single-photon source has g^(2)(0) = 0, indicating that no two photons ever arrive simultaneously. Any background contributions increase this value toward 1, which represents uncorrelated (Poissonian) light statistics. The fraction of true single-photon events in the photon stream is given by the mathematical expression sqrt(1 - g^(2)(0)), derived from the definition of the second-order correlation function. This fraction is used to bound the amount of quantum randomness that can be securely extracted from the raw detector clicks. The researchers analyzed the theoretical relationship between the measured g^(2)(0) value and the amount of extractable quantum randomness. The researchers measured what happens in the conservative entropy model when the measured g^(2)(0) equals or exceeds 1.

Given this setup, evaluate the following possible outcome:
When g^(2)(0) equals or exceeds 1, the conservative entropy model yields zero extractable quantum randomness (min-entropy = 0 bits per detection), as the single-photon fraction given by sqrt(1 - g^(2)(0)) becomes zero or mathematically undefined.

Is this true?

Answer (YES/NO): YES